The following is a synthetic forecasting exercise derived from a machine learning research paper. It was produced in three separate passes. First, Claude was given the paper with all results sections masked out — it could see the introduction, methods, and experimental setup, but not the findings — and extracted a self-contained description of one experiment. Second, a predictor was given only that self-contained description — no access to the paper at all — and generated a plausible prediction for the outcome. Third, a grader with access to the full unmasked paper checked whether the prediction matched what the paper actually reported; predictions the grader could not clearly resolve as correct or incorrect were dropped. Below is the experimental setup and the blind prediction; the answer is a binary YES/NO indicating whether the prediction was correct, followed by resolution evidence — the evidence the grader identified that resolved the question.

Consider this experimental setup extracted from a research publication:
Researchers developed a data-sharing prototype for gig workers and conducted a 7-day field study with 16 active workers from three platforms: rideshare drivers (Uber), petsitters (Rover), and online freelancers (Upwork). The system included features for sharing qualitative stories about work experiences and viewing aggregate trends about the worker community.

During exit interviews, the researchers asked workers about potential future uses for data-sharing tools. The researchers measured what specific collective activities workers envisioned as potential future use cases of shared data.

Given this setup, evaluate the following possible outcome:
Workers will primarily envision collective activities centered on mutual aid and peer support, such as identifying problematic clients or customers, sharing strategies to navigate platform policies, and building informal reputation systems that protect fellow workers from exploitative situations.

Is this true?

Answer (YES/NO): NO